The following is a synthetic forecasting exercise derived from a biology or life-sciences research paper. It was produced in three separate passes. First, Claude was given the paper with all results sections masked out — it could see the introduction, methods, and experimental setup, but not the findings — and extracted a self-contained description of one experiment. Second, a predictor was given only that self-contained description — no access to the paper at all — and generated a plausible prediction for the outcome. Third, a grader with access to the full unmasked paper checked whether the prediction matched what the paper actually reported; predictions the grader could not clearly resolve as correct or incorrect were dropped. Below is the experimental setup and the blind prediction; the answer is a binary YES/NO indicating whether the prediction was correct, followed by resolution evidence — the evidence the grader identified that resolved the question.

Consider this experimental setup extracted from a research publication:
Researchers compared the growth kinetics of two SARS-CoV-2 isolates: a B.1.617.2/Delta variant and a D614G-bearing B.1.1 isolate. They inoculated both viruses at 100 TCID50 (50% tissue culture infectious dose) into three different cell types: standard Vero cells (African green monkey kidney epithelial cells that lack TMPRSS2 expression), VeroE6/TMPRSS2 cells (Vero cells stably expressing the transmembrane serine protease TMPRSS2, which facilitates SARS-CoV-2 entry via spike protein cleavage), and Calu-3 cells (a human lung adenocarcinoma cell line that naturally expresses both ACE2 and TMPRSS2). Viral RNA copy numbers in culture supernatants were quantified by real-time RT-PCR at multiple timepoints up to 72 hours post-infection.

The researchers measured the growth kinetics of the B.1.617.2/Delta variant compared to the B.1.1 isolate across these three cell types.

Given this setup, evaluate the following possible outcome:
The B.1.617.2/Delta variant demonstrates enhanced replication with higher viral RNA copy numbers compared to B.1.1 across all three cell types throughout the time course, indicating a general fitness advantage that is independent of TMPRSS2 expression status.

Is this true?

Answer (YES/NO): NO